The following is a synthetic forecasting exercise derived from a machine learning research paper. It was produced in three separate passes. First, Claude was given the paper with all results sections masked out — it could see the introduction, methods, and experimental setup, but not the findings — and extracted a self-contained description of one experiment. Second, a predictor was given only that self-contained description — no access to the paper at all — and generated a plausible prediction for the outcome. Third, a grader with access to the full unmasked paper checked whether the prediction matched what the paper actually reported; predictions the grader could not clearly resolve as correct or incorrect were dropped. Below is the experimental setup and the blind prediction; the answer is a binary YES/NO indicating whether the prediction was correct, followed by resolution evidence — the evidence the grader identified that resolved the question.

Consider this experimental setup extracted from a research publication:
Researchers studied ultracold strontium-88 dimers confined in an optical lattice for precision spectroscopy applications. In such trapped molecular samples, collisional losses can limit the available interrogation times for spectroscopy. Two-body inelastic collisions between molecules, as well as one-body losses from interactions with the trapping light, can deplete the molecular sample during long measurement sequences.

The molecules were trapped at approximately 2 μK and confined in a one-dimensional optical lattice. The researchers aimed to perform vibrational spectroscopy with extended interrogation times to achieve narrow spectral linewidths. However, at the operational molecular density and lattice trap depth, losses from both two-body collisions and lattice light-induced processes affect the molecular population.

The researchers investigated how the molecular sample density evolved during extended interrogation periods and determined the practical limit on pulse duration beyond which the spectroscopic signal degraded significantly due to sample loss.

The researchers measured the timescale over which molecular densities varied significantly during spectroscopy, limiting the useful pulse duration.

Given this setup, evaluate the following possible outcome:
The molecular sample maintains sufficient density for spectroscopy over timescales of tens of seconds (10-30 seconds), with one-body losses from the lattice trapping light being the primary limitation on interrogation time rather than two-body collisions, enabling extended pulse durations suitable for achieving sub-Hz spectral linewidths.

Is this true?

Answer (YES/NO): NO